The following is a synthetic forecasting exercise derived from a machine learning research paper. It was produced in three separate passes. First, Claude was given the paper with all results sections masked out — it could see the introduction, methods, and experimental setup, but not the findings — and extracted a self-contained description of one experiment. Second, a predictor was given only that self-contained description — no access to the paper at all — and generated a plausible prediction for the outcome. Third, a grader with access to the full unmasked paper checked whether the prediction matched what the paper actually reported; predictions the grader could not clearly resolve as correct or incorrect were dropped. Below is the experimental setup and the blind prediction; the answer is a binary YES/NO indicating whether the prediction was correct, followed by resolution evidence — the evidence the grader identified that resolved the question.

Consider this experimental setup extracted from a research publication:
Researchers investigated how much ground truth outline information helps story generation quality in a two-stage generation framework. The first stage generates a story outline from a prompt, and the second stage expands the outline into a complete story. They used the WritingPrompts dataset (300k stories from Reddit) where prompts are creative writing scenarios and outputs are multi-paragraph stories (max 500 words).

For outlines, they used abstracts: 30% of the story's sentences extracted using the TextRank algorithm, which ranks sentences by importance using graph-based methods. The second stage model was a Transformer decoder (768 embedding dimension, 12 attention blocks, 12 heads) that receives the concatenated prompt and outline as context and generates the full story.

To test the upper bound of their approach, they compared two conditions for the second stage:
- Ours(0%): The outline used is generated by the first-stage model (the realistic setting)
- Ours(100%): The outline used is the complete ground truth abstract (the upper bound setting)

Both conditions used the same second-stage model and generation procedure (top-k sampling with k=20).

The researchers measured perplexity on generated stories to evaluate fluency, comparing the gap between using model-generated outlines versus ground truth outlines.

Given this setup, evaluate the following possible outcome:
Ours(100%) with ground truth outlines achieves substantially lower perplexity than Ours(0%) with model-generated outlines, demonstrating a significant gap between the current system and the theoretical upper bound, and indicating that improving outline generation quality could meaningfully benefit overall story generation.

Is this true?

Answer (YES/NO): YES